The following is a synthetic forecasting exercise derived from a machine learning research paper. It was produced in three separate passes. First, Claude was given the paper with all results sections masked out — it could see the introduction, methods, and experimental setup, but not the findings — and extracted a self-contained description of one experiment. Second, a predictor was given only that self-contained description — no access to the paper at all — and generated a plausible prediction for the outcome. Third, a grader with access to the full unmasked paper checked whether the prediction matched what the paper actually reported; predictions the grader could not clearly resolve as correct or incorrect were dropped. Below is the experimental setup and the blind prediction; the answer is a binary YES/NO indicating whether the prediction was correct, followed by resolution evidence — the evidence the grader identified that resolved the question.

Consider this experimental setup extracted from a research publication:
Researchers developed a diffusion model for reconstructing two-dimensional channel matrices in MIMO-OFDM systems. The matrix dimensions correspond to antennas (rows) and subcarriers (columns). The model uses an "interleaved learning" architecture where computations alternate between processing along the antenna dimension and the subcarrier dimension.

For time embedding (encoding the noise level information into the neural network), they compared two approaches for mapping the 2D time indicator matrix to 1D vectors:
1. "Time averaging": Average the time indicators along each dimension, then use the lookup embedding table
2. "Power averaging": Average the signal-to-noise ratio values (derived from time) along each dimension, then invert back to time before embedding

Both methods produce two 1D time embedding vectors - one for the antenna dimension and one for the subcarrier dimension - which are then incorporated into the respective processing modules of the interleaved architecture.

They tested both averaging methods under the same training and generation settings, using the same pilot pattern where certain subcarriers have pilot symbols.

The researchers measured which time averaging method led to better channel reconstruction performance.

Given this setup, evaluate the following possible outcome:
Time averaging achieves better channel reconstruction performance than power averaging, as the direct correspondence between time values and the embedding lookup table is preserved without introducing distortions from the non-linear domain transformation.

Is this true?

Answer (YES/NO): NO